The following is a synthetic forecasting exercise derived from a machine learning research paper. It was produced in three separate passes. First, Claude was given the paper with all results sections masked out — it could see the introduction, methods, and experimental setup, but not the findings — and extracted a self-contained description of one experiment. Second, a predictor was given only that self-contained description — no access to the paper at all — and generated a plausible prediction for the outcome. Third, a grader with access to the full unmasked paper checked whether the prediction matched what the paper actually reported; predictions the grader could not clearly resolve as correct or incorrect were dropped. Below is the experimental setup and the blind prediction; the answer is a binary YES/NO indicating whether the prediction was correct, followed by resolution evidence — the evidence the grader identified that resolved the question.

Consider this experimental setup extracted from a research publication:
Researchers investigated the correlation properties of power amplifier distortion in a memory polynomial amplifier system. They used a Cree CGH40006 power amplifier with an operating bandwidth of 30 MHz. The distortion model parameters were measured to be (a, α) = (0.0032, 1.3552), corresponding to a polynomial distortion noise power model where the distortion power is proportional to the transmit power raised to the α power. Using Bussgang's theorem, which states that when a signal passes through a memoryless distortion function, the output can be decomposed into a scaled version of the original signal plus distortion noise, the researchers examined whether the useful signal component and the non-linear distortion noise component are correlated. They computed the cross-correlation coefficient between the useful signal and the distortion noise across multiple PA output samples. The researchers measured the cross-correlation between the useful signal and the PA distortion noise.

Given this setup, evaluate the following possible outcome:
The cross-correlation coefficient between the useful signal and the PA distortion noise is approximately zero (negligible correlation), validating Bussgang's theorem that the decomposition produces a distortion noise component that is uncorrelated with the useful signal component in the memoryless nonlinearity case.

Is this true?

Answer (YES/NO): YES